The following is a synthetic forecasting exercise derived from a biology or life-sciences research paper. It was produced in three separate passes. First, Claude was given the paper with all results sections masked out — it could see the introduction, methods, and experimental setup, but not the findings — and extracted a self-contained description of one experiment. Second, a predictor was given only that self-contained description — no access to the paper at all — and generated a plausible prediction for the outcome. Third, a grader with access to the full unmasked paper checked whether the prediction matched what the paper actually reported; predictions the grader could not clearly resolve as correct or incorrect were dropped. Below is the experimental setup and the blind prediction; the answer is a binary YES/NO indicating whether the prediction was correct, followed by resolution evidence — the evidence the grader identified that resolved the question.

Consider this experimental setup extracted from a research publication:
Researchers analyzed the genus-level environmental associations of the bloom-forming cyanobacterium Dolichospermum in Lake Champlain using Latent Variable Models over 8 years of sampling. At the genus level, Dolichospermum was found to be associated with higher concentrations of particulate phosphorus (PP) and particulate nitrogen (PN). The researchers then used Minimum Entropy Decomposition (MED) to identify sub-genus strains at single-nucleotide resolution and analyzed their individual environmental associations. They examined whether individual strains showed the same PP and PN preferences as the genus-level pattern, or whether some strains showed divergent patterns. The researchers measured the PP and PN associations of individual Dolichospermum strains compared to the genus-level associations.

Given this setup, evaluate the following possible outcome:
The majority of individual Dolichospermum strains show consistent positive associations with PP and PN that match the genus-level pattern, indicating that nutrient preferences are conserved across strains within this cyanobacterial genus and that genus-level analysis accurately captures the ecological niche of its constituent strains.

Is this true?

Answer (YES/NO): NO